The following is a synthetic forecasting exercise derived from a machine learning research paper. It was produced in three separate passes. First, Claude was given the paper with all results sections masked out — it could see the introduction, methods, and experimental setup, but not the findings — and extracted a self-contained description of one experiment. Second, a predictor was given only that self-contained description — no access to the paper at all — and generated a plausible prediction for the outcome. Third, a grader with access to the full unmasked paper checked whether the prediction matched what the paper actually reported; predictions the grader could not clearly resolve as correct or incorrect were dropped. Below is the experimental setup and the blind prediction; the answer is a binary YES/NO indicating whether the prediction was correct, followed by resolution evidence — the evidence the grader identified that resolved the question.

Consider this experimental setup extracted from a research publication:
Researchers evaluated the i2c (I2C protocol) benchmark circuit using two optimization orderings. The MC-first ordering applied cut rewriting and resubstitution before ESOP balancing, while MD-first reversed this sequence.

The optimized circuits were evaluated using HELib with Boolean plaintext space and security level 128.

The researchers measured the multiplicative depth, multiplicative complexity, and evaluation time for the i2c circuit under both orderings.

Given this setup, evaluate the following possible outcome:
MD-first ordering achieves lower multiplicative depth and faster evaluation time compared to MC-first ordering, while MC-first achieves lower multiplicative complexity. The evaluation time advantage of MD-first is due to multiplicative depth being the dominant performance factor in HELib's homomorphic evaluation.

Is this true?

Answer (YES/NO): NO